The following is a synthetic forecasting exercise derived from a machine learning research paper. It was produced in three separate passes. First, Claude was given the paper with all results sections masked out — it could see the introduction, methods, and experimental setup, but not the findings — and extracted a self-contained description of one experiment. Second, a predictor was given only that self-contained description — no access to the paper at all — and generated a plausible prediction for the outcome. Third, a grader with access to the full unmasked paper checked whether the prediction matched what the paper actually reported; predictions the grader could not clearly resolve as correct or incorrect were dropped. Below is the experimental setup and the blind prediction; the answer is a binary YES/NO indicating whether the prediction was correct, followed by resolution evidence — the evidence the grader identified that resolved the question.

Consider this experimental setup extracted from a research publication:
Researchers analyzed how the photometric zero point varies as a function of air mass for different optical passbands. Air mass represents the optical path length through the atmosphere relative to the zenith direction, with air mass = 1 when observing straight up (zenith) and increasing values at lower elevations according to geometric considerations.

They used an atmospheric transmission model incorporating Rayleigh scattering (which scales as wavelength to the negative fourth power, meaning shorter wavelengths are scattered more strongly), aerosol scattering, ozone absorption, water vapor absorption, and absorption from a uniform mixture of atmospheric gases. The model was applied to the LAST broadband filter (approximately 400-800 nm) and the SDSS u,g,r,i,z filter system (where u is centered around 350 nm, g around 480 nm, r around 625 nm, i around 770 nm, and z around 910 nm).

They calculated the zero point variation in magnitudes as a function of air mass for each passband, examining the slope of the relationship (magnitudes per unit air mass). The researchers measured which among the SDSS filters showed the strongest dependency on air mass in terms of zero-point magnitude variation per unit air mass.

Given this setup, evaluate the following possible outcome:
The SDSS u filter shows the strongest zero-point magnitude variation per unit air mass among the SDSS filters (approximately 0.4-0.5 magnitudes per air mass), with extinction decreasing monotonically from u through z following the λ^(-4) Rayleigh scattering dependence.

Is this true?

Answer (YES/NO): NO